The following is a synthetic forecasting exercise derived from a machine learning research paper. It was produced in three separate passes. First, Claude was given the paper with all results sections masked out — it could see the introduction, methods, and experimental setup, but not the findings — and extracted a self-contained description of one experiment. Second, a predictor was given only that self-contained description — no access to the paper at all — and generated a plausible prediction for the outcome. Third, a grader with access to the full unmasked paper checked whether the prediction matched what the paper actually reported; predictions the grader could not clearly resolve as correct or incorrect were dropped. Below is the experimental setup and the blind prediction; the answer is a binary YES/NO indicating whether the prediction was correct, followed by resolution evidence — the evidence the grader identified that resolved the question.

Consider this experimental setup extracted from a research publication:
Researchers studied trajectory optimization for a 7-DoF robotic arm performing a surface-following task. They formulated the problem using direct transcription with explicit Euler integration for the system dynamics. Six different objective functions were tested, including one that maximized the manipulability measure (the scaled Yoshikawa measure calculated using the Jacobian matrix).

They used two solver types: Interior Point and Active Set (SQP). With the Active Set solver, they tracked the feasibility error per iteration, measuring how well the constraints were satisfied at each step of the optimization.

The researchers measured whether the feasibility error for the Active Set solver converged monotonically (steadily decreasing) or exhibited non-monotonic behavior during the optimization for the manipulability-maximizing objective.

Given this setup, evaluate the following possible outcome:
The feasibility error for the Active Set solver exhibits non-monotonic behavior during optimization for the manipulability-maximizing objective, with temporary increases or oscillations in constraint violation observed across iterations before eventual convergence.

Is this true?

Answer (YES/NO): YES